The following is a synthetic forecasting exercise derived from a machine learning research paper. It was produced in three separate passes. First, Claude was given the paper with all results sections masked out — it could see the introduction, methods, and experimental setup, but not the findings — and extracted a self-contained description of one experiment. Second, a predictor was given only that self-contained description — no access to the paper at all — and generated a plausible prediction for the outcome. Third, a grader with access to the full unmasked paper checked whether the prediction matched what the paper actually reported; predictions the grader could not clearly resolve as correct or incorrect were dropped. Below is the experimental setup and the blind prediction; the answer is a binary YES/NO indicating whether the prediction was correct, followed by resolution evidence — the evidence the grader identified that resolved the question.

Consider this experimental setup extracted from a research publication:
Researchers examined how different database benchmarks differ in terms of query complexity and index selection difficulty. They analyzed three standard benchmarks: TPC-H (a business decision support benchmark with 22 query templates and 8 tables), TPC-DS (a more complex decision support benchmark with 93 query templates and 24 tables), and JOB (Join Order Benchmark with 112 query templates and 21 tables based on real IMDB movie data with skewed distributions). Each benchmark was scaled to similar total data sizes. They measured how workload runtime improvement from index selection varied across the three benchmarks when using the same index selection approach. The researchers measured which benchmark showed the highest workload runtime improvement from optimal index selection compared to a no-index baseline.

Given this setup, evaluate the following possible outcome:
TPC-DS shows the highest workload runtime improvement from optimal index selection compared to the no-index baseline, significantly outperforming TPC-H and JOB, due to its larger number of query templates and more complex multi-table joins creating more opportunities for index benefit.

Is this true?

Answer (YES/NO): YES